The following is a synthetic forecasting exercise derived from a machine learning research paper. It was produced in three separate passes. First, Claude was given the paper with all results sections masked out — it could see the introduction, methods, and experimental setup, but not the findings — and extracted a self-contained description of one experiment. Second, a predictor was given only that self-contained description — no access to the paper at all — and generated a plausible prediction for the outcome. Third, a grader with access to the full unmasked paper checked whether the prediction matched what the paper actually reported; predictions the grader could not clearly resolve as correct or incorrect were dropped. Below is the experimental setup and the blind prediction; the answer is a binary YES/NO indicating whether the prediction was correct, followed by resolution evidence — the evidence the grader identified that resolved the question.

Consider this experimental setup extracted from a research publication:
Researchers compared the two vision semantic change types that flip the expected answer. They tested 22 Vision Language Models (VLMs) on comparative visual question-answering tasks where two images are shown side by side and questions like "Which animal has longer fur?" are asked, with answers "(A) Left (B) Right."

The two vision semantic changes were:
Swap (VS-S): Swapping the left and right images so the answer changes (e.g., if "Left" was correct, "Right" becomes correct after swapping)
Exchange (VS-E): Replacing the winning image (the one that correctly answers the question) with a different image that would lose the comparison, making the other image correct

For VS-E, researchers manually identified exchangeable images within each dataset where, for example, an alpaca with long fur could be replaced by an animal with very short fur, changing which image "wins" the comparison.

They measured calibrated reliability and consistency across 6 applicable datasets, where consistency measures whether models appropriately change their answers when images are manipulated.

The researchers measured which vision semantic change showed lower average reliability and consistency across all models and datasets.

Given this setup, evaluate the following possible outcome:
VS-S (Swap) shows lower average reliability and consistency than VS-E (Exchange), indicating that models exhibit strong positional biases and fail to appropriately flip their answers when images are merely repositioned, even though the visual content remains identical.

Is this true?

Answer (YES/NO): NO